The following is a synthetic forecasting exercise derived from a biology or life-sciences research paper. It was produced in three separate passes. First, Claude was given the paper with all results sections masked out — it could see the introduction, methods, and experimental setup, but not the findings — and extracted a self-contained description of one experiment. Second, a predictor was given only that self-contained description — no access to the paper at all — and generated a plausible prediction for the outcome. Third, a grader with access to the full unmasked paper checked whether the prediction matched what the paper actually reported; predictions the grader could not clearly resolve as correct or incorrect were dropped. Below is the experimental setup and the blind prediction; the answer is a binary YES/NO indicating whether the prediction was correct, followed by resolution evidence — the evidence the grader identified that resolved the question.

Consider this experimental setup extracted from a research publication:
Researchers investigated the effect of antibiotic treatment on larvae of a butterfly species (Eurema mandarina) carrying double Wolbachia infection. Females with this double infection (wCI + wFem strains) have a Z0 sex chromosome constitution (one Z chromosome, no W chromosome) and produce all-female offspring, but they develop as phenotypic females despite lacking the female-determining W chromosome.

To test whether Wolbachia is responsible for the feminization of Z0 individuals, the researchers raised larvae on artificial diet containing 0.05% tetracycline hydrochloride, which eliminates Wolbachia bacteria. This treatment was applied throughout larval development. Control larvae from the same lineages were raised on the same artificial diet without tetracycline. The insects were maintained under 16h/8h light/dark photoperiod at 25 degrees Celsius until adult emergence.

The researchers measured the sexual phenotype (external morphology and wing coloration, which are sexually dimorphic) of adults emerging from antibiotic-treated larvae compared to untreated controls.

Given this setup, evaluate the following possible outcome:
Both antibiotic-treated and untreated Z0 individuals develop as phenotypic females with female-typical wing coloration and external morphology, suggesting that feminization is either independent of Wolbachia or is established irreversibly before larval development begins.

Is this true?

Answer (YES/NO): NO